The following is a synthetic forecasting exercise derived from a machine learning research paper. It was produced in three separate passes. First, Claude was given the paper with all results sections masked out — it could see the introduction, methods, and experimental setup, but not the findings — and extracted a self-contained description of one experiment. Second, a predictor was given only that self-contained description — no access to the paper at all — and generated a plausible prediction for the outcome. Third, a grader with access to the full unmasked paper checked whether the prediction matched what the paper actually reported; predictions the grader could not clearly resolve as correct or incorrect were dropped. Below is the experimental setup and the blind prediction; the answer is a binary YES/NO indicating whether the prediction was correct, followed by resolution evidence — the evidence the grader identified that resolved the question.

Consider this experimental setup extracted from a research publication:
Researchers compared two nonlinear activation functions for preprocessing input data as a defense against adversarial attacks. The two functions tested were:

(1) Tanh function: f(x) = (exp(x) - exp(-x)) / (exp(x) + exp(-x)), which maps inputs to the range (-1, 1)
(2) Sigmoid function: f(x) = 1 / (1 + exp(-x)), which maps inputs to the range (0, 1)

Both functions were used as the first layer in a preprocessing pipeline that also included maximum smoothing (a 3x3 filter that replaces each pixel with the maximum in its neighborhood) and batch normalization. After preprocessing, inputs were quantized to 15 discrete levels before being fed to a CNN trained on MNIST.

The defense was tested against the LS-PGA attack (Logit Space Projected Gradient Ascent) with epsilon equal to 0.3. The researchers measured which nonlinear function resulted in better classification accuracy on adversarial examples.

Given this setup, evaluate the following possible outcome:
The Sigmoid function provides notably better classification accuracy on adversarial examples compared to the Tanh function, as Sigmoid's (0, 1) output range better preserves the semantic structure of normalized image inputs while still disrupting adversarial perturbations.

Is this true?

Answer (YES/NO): NO